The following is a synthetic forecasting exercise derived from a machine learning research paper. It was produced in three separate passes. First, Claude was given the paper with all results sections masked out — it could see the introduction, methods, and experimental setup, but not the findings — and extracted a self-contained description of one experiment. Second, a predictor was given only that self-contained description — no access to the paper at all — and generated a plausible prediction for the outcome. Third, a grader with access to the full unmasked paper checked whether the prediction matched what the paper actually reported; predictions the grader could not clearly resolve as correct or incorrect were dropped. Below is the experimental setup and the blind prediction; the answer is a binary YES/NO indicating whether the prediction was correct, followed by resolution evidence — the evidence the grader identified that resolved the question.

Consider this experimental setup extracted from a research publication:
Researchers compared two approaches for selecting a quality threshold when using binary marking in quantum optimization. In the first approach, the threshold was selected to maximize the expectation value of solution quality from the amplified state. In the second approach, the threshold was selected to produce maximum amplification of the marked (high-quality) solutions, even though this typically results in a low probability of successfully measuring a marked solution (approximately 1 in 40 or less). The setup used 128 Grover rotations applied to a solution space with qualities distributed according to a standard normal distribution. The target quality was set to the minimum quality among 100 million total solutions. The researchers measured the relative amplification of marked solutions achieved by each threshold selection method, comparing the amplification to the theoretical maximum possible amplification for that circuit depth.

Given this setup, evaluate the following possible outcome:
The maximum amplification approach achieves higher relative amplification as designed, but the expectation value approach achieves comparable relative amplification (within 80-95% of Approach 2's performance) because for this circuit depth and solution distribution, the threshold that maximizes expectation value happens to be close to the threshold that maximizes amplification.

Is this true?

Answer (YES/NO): NO